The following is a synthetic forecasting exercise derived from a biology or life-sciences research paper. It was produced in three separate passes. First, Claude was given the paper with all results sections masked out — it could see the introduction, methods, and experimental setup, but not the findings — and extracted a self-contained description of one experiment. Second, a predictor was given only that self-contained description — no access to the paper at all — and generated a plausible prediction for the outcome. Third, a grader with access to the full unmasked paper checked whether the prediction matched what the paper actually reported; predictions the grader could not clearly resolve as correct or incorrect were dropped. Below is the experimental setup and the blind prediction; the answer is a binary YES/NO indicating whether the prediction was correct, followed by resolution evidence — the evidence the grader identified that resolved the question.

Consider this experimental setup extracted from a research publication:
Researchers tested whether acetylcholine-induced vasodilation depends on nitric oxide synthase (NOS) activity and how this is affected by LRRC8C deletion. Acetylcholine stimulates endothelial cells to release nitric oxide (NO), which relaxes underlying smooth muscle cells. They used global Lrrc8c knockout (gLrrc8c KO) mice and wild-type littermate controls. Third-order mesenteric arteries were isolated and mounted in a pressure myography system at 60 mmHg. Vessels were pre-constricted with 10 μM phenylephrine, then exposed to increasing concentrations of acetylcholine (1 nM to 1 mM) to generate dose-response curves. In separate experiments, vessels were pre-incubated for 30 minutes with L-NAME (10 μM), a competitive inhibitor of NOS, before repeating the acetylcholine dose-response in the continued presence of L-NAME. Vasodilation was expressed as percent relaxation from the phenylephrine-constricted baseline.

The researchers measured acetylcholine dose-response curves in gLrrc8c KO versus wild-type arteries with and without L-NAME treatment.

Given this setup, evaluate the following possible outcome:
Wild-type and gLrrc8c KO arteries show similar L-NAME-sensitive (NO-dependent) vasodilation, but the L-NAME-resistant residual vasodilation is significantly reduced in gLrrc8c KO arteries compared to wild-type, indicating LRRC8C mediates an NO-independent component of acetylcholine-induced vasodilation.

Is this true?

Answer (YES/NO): NO